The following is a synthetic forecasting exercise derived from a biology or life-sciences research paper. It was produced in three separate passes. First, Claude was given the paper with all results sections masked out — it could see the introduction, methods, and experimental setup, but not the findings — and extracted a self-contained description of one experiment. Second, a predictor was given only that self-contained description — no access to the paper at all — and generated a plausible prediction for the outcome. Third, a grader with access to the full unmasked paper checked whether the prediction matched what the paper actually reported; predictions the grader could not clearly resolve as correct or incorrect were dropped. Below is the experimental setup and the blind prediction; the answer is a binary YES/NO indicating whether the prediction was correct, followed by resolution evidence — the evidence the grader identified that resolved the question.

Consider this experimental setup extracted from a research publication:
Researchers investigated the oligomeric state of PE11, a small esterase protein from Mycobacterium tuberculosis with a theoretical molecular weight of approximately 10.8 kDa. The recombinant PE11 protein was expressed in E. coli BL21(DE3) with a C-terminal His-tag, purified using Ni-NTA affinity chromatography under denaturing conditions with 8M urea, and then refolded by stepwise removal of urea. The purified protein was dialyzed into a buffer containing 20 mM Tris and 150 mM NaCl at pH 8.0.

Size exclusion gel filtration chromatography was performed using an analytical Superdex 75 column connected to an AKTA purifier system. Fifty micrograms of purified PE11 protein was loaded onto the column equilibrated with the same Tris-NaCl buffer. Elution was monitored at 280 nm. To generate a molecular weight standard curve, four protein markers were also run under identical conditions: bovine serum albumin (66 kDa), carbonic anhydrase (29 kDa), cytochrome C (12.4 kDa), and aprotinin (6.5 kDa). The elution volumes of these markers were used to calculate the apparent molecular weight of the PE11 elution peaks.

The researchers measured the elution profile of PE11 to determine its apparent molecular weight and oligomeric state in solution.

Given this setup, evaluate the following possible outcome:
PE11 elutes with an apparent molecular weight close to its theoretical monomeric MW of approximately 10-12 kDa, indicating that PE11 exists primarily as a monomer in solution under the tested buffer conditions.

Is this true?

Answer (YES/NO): NO